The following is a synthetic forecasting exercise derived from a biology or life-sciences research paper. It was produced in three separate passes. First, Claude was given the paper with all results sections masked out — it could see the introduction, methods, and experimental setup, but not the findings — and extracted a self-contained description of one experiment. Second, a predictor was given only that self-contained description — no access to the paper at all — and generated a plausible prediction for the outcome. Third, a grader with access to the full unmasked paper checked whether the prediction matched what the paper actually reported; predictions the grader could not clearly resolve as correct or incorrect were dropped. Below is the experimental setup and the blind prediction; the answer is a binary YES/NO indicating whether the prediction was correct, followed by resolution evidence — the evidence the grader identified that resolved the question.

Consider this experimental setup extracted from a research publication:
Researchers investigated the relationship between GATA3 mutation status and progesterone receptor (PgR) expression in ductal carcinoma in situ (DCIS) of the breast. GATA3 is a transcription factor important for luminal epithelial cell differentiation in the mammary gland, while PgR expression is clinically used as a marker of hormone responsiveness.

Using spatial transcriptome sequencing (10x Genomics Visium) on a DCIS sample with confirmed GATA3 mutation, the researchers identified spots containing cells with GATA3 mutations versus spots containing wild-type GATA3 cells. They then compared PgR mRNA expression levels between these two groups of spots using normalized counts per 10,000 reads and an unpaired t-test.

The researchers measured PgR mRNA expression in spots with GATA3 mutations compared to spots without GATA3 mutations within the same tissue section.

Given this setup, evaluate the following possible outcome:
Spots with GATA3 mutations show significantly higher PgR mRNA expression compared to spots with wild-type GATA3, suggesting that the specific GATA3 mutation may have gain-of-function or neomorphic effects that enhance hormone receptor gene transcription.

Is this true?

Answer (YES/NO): NO